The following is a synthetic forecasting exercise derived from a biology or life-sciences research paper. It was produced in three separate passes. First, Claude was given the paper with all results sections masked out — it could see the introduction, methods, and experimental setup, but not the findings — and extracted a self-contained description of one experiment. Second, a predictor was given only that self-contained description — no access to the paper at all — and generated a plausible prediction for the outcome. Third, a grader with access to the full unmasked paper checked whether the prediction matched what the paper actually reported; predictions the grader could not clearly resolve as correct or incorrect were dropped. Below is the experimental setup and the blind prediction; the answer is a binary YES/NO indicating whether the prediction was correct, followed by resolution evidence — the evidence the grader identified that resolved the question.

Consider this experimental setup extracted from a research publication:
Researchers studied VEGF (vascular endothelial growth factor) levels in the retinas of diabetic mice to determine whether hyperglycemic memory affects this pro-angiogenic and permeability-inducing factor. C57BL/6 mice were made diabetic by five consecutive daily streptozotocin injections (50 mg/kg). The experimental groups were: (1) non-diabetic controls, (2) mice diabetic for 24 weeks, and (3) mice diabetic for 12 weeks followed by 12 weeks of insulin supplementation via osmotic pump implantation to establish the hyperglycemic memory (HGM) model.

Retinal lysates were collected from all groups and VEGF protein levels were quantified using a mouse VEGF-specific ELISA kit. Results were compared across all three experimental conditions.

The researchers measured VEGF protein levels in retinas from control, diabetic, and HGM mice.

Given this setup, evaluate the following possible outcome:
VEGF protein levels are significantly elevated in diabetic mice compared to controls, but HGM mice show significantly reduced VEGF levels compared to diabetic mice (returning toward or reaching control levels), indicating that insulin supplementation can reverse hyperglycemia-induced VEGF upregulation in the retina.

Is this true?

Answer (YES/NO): NO